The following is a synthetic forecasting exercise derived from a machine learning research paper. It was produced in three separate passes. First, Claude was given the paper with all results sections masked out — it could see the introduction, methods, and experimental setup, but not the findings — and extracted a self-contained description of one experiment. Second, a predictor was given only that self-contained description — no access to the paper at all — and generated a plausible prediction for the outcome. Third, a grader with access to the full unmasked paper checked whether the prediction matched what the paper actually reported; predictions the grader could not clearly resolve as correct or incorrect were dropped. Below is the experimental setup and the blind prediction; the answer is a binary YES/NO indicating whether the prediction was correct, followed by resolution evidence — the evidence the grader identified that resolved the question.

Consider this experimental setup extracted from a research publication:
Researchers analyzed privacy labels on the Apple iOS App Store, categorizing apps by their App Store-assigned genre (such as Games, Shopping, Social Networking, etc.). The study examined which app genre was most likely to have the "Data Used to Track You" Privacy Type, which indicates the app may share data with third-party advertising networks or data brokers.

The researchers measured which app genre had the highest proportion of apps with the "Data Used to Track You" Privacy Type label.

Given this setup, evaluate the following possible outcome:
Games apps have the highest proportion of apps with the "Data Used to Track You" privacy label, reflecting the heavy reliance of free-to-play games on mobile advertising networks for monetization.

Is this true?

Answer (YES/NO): YES